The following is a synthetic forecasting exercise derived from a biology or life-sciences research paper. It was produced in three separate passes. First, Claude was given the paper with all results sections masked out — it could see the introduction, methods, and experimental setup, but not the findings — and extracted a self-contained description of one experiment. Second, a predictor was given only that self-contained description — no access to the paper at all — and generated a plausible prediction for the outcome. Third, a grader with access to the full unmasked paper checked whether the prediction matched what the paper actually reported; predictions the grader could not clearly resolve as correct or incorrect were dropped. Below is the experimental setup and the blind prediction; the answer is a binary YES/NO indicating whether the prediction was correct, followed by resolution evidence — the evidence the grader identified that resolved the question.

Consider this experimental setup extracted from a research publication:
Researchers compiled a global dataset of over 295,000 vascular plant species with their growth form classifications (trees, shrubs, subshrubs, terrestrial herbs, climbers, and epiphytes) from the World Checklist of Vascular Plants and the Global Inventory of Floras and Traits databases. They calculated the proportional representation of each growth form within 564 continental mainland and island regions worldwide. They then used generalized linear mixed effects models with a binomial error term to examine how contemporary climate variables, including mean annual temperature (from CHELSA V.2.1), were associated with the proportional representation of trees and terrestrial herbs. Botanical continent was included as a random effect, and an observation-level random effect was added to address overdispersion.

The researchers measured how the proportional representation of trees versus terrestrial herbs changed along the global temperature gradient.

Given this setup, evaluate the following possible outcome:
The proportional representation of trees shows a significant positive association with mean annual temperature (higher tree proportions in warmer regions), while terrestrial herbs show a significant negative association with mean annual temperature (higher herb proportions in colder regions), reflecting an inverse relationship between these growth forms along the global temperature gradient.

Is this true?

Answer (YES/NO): YES